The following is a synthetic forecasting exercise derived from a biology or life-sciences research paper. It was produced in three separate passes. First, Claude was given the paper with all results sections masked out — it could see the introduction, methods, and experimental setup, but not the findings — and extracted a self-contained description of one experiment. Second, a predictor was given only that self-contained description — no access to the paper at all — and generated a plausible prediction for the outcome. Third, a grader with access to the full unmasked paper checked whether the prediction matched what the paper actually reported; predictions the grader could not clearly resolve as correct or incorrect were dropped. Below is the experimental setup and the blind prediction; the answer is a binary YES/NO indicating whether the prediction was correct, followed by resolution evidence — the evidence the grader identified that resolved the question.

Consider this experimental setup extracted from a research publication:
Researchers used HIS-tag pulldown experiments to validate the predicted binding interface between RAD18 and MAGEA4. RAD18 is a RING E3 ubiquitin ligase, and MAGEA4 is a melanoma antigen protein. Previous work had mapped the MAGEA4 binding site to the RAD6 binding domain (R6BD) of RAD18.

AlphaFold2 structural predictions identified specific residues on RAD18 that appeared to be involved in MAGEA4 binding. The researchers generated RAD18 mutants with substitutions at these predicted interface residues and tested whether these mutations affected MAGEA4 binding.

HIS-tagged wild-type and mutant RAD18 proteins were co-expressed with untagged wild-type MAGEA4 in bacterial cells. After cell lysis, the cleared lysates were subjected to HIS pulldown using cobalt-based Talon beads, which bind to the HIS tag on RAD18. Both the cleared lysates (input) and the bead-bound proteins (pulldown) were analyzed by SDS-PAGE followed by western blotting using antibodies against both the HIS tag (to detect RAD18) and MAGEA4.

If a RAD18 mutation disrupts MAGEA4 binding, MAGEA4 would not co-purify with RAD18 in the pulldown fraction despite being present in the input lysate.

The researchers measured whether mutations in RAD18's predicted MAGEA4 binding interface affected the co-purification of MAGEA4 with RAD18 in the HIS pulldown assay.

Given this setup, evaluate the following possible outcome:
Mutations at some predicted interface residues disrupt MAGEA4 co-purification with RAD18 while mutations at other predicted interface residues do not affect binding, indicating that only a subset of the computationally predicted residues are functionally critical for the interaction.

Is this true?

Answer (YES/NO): NO